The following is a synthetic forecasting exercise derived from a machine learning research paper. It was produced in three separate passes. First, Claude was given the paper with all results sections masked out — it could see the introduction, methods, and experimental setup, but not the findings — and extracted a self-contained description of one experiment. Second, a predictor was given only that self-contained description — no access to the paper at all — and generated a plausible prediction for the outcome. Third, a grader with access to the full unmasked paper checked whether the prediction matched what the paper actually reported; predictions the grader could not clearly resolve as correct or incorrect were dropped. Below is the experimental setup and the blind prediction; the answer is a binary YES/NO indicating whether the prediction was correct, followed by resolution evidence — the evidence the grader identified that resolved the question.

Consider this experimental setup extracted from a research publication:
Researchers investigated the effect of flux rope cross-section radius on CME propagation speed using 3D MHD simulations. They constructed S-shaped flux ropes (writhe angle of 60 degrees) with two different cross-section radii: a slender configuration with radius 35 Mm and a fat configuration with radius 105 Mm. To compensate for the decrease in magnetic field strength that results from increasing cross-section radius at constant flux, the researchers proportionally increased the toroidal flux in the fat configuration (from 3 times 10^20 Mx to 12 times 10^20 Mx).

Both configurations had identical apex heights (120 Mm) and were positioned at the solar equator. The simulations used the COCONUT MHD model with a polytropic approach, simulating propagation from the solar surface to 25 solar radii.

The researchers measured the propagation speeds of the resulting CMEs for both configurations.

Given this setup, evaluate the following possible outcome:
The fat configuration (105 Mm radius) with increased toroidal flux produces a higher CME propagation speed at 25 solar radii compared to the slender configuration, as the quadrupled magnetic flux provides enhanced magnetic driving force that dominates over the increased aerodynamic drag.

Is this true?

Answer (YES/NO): NO